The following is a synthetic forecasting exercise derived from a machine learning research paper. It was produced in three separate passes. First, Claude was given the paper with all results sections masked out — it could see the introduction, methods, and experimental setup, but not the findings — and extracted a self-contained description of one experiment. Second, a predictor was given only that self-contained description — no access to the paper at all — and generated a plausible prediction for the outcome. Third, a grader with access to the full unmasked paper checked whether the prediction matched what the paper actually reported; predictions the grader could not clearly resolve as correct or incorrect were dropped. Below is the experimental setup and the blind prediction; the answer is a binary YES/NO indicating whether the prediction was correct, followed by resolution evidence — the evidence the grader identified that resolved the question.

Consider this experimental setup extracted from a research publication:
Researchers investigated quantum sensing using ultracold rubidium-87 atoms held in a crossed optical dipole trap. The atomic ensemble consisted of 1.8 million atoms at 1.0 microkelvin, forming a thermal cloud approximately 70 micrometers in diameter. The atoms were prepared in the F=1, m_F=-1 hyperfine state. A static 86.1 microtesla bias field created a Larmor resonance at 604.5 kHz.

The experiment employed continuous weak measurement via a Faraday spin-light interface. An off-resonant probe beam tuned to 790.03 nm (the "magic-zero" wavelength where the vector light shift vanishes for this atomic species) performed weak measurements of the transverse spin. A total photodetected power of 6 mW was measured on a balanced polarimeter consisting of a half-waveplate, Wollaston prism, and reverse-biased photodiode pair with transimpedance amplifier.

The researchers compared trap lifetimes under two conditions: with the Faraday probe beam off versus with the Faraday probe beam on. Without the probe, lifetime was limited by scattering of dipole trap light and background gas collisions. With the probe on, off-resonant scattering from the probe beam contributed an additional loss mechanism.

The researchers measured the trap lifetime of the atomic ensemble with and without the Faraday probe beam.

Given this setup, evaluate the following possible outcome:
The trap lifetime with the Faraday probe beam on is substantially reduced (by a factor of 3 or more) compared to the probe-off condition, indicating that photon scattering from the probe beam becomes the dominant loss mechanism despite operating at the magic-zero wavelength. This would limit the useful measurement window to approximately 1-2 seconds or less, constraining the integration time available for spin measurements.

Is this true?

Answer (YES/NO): YES